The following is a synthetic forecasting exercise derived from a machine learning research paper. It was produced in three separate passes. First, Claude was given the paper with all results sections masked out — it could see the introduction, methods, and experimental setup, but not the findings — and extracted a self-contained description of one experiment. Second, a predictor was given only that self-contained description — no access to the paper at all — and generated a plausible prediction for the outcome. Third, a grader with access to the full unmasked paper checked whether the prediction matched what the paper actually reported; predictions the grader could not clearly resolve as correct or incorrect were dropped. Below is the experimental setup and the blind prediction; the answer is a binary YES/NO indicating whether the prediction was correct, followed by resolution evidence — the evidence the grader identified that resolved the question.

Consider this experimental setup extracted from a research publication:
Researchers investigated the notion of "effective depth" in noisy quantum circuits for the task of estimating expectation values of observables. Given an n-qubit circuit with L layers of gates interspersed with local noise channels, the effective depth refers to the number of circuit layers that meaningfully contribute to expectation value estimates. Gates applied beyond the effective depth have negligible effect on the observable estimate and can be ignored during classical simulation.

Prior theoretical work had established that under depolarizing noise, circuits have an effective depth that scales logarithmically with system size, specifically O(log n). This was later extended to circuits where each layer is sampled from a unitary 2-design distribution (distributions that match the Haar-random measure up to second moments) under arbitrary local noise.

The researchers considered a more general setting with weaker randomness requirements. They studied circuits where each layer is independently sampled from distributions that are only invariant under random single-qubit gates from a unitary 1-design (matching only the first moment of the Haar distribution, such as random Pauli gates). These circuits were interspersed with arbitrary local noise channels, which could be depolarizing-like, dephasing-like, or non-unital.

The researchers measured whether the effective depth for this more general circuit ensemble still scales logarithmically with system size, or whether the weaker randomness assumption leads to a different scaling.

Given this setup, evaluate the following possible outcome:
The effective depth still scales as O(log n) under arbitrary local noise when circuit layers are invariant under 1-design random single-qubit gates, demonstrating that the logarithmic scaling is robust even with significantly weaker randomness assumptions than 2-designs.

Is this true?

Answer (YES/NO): NO